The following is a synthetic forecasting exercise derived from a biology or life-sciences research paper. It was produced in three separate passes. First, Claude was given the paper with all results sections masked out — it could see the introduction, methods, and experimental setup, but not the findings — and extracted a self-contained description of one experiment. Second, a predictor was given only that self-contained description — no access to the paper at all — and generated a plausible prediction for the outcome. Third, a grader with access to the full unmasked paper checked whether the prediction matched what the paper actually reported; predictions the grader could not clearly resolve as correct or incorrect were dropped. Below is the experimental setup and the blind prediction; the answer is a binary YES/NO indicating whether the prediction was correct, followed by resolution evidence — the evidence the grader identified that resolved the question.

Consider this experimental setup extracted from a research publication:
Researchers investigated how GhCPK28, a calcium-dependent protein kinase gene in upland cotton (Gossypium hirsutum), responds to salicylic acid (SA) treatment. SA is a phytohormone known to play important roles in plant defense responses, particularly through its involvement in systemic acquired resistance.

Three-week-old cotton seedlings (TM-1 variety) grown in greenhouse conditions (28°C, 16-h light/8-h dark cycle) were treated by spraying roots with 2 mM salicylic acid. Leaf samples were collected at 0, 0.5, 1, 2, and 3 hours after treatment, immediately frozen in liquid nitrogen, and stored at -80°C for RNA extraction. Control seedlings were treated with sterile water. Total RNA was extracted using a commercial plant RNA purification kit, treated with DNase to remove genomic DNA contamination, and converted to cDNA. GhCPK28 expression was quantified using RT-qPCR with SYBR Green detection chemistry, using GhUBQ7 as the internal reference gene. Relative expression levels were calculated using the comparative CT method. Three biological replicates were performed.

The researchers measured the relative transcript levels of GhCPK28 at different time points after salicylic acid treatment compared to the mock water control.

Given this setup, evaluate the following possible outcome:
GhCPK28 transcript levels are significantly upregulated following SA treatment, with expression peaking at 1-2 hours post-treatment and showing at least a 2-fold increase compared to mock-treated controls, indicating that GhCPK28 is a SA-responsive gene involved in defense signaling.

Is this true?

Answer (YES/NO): NO